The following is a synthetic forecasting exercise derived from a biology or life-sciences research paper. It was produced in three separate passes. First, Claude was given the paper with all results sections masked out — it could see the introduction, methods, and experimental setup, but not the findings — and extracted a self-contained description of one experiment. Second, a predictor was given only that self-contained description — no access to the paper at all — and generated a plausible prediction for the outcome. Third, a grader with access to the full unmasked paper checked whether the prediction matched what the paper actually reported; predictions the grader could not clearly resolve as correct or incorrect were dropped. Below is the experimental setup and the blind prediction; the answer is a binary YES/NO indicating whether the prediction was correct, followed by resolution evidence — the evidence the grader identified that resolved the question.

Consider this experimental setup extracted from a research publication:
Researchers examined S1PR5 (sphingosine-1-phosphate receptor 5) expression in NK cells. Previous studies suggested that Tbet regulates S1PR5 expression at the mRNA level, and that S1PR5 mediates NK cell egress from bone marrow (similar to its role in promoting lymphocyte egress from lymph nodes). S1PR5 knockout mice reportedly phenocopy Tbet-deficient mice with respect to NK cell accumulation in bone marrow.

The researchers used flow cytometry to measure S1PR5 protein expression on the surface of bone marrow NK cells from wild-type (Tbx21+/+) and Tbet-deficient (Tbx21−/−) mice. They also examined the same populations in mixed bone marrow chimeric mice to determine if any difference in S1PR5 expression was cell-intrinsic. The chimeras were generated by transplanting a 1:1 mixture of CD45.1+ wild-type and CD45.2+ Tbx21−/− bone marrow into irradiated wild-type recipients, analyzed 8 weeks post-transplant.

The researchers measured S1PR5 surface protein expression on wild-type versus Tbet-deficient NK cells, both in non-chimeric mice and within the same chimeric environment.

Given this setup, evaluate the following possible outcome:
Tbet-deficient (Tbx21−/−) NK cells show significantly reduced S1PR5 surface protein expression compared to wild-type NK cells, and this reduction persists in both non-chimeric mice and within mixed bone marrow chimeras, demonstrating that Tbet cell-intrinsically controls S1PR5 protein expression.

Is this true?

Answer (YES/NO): NO